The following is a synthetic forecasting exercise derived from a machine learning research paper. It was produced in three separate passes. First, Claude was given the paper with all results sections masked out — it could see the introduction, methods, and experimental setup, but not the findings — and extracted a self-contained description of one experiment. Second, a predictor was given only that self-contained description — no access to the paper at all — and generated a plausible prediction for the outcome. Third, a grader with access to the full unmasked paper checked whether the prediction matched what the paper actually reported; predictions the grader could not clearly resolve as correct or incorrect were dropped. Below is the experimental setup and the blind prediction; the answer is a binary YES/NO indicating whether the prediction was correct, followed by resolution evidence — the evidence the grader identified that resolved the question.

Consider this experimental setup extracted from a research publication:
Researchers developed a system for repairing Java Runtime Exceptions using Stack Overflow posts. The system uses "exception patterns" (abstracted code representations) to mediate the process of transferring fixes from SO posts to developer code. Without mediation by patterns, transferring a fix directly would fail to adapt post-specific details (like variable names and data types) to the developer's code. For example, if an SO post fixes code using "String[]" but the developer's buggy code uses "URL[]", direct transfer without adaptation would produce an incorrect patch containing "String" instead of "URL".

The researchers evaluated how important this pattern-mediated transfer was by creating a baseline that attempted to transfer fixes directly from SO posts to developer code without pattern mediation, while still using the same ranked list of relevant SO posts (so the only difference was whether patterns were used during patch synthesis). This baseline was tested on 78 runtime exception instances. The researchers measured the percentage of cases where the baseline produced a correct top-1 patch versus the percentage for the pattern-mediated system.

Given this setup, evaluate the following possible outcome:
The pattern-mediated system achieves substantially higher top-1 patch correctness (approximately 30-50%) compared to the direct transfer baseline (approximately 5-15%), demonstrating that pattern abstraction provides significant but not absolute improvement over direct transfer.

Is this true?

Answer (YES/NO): NO